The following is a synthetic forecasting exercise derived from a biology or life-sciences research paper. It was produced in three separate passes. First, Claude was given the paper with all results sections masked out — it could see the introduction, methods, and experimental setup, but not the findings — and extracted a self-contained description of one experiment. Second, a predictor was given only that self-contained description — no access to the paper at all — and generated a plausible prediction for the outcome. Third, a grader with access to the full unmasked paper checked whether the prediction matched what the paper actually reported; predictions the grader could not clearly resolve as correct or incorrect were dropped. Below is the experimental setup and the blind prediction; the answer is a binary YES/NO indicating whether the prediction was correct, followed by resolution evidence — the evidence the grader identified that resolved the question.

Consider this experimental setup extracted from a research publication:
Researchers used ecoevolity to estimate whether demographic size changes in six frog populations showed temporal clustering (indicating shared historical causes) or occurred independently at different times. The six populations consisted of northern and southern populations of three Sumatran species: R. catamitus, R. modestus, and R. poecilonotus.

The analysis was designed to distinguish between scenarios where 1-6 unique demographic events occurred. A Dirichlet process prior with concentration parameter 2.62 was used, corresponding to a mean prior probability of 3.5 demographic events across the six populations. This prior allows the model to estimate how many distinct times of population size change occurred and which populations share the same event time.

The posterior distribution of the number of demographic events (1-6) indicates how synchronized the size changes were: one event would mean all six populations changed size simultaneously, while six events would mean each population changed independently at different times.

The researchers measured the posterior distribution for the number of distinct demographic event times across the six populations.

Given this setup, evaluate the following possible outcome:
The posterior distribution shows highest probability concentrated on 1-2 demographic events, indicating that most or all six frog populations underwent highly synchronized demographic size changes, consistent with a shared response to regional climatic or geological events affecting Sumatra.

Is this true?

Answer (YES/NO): NO